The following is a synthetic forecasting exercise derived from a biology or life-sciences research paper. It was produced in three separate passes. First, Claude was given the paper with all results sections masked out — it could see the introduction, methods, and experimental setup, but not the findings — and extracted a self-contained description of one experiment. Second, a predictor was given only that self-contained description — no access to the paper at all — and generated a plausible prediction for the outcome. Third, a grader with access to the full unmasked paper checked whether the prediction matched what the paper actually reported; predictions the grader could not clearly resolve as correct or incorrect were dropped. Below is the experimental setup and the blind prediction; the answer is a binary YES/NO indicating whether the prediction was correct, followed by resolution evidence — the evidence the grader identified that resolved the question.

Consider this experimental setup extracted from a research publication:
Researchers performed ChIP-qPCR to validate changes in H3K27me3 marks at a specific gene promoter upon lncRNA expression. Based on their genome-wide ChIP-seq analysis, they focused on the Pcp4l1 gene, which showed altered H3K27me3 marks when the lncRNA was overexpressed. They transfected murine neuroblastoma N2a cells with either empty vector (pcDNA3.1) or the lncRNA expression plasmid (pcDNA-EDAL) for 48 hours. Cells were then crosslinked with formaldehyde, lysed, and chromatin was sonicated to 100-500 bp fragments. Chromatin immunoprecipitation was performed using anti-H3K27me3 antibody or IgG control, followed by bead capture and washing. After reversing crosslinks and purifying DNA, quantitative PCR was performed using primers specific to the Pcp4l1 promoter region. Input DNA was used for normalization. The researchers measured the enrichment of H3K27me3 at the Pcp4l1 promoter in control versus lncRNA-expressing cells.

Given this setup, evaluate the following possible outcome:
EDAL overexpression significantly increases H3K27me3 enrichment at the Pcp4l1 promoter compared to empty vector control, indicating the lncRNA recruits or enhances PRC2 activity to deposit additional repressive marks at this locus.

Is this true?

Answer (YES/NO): NO